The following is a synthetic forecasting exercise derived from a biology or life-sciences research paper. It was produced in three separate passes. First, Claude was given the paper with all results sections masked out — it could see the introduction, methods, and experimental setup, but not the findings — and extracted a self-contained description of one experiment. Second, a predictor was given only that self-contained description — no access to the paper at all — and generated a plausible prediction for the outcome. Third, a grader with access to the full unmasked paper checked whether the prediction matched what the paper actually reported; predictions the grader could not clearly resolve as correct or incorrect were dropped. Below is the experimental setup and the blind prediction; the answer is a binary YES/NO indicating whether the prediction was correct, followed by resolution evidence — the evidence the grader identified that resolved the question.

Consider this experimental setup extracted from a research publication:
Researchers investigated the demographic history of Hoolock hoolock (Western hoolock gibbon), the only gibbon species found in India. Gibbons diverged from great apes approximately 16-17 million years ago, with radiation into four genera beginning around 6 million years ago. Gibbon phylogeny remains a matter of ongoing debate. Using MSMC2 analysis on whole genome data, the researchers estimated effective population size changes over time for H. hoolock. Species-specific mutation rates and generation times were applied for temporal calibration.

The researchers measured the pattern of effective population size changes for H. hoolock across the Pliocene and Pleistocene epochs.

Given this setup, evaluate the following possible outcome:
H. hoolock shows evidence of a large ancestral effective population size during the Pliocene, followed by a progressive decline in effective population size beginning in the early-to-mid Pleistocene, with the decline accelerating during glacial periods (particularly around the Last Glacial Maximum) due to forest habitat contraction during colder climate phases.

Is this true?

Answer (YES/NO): NO